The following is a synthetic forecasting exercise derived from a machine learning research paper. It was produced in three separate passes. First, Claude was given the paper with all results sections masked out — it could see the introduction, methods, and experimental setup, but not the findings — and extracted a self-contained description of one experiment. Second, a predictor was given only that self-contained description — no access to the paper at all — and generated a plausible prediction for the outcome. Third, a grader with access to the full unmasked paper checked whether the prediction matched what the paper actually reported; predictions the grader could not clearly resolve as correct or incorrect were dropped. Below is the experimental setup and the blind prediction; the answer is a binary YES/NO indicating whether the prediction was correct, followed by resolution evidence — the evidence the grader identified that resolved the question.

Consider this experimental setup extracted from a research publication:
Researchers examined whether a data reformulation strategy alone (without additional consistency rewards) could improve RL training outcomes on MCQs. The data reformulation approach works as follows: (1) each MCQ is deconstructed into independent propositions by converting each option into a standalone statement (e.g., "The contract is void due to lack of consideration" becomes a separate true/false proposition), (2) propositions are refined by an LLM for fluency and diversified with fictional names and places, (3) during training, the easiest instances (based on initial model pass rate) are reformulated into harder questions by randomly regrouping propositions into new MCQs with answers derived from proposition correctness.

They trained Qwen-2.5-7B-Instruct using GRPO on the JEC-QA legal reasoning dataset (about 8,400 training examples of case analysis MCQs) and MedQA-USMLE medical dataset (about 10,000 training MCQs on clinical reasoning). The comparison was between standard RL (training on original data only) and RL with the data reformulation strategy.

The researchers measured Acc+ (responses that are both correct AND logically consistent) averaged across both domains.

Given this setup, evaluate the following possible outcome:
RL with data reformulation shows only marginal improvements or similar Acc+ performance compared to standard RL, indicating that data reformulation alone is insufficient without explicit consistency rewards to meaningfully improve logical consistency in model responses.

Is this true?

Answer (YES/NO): NO